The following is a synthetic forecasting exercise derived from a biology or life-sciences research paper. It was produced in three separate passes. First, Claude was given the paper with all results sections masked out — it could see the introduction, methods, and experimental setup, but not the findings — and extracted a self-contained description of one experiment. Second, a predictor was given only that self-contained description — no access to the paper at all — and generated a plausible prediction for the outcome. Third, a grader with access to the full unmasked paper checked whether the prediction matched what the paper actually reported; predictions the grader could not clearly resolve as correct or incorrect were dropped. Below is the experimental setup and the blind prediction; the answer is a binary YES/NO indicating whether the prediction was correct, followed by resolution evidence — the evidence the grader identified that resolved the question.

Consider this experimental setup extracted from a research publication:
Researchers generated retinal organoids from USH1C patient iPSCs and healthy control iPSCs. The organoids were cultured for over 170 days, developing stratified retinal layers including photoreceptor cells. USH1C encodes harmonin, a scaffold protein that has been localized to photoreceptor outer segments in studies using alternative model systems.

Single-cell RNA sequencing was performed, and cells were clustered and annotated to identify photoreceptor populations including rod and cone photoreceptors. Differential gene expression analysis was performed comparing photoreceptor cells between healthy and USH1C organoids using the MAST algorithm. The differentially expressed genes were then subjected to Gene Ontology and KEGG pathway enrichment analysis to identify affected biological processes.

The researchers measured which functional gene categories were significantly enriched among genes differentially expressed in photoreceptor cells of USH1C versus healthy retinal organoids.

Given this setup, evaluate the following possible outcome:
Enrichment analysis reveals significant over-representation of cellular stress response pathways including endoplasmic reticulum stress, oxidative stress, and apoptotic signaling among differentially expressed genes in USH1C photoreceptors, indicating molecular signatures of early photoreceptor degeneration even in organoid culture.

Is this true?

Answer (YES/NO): NO